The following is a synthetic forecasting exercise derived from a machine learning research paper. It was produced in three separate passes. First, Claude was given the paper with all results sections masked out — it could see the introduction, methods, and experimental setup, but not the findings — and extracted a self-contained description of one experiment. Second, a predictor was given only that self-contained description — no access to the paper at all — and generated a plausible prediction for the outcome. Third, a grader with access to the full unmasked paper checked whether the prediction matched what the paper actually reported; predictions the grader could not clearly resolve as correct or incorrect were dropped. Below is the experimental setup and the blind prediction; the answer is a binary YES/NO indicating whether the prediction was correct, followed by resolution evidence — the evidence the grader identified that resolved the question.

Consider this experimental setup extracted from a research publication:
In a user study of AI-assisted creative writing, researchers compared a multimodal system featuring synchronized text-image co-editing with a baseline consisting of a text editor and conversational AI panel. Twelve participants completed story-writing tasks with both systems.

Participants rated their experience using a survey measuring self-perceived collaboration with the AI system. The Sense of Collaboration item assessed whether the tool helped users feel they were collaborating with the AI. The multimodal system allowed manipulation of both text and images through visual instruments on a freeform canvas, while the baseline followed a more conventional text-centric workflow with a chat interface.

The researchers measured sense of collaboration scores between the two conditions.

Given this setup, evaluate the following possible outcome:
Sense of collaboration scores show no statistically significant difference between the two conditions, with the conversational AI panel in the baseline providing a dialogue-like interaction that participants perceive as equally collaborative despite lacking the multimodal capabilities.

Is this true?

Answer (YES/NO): NO